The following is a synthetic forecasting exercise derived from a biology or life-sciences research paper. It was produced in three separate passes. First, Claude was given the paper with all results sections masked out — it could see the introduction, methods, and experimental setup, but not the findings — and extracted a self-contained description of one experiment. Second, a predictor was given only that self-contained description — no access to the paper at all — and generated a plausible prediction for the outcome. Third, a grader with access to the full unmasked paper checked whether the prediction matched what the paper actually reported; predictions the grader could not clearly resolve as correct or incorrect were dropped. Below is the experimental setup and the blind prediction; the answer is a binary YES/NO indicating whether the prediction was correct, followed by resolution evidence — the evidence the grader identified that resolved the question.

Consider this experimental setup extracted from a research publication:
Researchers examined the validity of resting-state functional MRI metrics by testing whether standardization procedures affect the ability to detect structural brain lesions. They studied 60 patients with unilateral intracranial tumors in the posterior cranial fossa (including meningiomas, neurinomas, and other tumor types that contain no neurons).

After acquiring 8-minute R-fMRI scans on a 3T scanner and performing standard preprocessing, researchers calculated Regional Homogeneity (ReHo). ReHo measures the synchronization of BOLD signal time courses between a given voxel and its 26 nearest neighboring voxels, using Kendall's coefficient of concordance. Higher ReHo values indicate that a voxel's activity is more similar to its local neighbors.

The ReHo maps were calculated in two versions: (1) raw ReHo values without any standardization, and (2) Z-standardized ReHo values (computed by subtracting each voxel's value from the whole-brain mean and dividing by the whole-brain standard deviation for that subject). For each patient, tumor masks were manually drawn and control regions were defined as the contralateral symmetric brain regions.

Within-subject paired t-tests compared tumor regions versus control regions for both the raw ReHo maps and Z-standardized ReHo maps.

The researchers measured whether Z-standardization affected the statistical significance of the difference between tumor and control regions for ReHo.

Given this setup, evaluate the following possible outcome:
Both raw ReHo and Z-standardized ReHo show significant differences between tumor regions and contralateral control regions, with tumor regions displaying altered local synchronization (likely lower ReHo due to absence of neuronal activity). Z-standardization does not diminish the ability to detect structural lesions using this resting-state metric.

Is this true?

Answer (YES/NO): NO